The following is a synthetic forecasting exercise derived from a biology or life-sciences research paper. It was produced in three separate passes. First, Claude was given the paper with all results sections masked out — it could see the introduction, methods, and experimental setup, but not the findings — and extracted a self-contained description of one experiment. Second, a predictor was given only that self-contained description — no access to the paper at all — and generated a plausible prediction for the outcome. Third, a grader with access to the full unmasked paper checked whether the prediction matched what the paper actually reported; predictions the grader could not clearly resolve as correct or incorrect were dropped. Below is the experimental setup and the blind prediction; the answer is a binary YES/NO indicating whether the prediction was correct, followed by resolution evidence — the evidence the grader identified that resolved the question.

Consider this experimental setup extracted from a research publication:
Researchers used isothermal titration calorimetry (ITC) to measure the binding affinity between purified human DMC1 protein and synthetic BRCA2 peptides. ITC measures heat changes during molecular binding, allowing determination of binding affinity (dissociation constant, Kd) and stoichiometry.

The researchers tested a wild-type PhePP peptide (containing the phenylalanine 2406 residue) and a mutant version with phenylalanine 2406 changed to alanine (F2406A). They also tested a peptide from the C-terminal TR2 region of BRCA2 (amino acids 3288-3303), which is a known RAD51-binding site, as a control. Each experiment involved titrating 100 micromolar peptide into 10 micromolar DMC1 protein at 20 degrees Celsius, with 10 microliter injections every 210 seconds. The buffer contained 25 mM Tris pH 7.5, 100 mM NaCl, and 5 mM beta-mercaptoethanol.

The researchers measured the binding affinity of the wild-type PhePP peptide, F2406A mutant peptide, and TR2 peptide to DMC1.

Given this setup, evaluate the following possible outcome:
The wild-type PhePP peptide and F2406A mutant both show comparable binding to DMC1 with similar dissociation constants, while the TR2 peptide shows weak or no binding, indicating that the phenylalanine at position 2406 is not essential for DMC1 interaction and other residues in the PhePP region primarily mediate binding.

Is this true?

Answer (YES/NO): NO